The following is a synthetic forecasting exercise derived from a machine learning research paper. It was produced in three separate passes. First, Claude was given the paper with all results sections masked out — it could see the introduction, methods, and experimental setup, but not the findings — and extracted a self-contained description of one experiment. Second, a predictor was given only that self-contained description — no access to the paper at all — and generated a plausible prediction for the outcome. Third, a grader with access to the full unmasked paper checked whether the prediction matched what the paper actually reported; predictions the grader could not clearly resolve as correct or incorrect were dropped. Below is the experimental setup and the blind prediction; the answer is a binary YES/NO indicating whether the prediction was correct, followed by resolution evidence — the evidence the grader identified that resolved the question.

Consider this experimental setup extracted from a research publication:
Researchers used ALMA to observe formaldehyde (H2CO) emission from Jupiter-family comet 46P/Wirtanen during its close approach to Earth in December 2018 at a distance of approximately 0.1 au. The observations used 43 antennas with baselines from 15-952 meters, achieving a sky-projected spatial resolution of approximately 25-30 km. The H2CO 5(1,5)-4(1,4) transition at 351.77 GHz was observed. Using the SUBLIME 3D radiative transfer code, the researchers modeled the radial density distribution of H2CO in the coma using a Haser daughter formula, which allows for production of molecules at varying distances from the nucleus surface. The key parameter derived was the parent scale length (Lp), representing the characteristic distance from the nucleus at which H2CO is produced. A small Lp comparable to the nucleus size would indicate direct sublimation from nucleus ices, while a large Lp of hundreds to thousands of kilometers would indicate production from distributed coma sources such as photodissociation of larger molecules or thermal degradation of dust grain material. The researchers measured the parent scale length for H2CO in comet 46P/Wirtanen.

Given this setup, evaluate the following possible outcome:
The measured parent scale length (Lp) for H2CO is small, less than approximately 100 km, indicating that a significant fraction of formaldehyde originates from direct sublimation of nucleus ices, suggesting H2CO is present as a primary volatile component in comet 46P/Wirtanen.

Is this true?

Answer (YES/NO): NO